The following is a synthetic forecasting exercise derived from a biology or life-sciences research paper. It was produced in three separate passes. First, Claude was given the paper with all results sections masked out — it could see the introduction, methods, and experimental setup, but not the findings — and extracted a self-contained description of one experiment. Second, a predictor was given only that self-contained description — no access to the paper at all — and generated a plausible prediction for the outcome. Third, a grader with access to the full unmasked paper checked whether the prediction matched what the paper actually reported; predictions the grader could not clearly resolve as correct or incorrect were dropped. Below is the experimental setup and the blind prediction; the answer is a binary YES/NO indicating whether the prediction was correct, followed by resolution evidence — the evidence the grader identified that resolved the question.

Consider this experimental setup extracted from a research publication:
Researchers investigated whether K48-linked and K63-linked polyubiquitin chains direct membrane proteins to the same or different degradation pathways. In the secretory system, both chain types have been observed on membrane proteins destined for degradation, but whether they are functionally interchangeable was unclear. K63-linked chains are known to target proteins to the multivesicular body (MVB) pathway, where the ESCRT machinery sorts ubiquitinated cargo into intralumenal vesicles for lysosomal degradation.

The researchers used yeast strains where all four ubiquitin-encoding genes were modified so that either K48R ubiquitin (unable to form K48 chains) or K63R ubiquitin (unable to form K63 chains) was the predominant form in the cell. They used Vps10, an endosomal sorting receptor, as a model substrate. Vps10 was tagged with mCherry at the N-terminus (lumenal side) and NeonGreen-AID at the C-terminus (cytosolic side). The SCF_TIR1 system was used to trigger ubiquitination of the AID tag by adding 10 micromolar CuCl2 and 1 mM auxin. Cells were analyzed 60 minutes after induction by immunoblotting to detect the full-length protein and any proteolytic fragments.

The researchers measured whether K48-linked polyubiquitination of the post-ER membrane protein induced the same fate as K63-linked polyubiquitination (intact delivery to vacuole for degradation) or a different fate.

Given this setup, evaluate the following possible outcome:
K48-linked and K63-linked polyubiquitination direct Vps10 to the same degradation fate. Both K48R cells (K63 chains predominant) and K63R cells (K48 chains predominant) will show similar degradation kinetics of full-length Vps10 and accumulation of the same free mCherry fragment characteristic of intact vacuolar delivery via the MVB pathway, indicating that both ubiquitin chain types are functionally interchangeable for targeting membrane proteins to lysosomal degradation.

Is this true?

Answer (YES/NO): NO